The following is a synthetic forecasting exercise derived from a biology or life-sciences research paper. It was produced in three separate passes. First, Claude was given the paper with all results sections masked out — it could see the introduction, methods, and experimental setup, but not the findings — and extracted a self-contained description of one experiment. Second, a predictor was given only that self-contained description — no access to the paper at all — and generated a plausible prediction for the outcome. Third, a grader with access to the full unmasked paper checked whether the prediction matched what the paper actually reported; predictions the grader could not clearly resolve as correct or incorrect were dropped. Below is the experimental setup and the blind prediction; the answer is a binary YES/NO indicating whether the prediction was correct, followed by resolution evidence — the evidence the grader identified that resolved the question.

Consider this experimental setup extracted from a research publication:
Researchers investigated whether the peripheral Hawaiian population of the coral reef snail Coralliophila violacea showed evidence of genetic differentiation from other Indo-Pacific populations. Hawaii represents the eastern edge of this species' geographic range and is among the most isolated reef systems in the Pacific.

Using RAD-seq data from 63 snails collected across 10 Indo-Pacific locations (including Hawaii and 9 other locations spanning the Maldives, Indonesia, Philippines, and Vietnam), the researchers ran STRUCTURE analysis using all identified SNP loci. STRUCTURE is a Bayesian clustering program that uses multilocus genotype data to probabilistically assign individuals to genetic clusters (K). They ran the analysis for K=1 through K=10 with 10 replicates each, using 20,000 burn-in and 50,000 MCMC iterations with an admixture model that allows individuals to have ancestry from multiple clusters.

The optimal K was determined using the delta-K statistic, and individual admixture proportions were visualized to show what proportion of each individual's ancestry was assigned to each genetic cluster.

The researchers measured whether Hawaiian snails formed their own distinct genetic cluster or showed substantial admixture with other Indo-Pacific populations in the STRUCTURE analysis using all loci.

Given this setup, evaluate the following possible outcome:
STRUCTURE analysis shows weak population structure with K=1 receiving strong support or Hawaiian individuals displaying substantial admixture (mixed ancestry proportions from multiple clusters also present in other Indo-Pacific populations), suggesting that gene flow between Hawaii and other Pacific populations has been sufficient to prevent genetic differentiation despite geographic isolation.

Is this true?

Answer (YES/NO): NO